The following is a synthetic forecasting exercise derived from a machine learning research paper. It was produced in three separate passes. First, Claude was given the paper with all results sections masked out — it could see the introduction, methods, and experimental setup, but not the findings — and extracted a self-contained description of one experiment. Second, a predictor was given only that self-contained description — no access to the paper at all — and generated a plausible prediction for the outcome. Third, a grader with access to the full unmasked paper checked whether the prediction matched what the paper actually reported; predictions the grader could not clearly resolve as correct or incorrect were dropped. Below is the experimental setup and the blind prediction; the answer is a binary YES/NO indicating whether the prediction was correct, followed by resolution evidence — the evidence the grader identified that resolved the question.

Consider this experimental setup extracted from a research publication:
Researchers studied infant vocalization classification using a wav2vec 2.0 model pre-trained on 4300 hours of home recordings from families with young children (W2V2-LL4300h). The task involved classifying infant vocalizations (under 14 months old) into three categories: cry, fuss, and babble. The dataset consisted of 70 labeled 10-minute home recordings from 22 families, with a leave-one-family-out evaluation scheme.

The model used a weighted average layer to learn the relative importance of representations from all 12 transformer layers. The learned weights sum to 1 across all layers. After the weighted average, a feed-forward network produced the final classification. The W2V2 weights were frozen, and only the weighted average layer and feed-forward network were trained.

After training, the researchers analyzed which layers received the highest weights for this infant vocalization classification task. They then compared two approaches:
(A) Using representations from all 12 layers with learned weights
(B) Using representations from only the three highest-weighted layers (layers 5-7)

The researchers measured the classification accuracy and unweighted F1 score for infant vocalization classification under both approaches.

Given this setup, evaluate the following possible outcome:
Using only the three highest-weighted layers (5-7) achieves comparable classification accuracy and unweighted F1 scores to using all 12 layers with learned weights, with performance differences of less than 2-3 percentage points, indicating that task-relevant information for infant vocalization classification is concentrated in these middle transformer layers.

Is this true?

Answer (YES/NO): YES